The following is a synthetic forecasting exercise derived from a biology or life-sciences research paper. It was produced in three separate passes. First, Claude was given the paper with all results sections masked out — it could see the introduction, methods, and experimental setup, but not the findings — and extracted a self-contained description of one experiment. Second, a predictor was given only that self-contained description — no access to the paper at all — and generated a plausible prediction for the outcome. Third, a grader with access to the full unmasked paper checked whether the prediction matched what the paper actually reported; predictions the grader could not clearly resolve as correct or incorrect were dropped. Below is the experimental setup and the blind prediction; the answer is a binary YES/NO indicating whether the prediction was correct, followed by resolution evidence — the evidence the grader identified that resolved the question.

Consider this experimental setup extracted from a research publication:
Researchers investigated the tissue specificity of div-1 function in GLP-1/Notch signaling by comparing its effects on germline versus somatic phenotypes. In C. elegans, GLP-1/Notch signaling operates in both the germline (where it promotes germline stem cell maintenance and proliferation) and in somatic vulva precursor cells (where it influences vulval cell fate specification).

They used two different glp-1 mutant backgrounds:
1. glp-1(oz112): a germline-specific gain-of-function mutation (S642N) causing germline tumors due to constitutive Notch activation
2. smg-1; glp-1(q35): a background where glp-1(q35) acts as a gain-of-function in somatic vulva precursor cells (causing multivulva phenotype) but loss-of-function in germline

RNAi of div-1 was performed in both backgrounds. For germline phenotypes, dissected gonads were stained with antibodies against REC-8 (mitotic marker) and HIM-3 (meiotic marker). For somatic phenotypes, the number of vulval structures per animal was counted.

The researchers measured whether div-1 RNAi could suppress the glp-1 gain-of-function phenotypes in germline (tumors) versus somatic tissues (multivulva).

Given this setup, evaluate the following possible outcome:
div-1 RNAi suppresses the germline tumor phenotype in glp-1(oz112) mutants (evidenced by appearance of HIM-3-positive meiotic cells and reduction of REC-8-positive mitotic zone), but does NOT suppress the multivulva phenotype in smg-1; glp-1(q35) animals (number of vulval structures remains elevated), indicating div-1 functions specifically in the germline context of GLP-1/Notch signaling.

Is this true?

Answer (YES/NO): NO